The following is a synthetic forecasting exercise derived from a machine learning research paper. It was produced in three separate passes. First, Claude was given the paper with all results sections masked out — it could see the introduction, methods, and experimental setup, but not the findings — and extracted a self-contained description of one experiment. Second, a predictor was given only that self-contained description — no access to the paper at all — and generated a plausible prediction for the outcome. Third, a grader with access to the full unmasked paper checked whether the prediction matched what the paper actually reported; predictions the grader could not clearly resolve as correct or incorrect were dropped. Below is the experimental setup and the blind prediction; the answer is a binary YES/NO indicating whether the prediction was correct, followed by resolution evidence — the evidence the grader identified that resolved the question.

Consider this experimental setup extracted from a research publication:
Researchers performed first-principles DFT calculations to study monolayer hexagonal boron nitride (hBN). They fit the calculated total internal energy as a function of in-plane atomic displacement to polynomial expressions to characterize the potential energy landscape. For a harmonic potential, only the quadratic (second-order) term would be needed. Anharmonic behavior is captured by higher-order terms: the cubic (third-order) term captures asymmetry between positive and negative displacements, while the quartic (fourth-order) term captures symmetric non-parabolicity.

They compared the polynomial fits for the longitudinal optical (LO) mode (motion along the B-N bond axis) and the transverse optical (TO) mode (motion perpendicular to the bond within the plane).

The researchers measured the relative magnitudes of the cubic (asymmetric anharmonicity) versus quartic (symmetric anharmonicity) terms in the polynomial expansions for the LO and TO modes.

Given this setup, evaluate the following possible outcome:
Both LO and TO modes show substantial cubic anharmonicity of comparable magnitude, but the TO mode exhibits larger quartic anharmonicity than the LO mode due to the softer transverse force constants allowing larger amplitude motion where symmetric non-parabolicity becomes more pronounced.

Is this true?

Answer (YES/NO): NO